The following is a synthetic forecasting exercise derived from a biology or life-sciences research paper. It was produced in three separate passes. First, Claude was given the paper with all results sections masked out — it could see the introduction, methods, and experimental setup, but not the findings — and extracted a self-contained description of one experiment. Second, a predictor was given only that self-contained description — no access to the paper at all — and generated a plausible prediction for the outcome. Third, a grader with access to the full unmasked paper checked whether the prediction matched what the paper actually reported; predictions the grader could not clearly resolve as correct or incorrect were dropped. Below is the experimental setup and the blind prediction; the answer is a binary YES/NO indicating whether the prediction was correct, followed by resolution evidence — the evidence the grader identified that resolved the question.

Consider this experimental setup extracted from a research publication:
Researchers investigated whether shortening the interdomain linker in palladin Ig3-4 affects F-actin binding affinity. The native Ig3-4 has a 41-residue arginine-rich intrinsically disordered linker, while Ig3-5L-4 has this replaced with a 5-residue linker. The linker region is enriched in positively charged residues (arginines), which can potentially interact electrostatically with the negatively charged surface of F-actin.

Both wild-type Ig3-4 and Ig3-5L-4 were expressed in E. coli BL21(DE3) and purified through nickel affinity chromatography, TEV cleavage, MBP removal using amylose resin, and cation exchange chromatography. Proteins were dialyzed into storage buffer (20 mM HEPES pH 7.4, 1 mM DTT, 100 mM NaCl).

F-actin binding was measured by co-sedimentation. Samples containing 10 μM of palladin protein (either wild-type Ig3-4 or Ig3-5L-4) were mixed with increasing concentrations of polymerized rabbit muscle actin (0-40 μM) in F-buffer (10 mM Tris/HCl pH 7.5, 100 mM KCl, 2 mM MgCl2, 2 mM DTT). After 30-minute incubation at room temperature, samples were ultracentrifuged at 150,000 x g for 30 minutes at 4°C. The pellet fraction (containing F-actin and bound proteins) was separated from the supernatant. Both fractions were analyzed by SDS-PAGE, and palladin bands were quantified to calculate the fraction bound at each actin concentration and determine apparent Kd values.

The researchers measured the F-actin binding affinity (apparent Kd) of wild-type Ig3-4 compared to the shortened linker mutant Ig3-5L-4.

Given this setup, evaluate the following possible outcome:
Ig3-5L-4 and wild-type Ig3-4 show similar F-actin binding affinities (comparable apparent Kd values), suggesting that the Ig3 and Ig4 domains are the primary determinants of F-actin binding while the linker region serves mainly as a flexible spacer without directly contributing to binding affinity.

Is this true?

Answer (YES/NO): NO